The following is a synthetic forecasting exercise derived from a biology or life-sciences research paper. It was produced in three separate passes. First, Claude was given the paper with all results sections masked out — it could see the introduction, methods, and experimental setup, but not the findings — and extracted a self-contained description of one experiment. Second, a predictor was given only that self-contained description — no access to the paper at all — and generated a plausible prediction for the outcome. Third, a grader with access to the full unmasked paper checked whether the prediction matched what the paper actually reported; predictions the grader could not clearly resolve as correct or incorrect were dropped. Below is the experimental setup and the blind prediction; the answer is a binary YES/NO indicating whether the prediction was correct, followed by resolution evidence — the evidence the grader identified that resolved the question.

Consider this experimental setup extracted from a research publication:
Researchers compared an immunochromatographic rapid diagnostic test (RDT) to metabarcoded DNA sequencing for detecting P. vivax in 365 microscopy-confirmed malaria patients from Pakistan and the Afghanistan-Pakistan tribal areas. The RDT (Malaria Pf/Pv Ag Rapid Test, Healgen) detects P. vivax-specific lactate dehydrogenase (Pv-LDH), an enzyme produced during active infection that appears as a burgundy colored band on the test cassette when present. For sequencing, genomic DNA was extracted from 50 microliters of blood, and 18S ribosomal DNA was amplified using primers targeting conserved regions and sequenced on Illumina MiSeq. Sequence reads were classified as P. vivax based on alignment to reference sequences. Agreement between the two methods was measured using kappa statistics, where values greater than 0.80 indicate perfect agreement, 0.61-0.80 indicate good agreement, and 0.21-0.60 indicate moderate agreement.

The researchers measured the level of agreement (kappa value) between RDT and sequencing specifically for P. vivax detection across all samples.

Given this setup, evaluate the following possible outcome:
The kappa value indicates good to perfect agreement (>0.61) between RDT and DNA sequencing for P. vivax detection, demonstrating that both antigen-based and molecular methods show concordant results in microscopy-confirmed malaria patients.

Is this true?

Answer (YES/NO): YES